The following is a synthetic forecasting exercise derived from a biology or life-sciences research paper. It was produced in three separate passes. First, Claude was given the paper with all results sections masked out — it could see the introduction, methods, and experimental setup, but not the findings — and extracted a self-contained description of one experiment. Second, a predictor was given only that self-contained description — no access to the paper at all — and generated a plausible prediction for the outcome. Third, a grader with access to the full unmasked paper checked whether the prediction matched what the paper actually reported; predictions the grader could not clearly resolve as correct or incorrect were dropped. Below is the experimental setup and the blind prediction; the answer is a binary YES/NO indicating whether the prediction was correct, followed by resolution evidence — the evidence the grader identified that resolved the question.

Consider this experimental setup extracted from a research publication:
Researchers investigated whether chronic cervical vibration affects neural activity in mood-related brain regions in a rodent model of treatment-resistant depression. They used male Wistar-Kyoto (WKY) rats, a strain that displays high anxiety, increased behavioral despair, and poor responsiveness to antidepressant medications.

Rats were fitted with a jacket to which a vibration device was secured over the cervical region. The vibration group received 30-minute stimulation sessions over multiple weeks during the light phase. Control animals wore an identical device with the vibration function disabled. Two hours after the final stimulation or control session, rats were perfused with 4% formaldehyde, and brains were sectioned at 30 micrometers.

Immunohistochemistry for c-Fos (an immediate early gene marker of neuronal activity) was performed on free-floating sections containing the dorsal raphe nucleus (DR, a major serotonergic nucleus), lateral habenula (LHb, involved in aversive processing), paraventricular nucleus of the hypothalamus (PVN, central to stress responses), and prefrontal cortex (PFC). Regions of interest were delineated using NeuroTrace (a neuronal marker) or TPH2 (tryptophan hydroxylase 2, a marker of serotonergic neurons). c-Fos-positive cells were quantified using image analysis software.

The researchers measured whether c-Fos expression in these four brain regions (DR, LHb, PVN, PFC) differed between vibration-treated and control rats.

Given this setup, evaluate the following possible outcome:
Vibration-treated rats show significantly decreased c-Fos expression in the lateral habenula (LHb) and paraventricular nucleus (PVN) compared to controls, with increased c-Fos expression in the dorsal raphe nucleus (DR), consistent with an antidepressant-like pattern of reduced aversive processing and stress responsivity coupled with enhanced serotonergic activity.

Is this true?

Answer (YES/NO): NO